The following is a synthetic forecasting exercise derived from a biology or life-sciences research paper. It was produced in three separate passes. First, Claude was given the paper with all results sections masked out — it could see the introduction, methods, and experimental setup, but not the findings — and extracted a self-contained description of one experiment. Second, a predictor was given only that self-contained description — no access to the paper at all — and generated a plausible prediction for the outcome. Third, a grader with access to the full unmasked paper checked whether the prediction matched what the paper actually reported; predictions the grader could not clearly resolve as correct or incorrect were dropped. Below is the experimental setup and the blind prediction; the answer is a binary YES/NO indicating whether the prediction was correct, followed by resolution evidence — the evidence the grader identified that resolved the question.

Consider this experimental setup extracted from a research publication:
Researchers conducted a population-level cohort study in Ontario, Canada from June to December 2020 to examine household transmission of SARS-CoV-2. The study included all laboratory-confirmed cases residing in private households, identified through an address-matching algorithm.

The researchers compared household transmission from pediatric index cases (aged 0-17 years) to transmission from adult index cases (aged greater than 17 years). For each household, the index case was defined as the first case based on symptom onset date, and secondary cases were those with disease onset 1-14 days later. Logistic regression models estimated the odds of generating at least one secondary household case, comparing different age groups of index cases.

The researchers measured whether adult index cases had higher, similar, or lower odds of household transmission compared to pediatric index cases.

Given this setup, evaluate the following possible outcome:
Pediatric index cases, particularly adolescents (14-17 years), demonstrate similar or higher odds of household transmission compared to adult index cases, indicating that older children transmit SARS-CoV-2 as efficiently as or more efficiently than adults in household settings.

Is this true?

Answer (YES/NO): NO